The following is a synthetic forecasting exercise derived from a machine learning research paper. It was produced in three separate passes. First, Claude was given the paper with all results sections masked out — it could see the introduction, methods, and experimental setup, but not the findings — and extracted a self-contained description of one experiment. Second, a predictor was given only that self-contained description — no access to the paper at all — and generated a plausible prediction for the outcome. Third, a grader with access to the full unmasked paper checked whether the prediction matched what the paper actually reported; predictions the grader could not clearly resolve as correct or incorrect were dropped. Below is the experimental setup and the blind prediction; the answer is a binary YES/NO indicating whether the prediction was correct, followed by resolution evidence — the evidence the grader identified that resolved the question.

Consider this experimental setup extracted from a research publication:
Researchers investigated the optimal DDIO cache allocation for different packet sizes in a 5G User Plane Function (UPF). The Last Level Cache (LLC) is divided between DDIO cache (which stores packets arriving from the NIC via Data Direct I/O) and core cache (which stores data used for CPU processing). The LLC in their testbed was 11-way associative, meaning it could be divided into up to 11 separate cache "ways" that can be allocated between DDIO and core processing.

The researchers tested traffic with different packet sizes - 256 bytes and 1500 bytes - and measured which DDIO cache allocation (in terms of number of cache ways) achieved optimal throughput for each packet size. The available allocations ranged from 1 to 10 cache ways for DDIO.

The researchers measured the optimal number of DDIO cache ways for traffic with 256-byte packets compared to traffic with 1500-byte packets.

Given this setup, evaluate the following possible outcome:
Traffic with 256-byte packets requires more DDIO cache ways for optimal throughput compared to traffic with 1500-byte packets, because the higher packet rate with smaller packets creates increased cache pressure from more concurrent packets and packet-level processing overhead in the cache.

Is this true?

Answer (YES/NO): NO